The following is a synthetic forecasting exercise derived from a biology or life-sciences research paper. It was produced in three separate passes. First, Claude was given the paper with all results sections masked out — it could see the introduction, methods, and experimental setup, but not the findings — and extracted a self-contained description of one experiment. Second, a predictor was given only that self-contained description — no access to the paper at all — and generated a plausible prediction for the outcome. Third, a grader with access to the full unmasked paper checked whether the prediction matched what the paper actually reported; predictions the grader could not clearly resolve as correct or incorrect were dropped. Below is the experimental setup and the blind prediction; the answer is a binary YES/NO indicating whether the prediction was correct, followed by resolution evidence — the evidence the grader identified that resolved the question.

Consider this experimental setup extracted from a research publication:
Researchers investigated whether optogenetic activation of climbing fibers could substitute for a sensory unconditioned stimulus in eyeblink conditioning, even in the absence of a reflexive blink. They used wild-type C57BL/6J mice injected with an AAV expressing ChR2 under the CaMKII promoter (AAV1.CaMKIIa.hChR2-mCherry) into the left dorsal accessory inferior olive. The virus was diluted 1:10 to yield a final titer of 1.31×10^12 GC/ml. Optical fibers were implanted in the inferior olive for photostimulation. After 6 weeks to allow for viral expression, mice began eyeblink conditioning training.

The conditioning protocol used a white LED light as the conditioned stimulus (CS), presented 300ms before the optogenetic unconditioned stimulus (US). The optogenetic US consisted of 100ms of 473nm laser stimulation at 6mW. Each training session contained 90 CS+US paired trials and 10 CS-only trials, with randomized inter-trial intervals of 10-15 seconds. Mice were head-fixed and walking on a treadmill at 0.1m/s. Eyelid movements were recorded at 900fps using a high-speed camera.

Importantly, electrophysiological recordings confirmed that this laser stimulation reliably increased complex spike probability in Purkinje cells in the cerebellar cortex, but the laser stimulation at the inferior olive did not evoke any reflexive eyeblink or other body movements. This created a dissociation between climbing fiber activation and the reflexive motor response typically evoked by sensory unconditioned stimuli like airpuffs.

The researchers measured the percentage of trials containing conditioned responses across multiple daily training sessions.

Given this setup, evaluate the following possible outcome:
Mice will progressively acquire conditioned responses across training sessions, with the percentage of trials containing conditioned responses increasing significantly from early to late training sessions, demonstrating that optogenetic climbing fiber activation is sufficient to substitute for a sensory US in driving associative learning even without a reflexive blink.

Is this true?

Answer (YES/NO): YES